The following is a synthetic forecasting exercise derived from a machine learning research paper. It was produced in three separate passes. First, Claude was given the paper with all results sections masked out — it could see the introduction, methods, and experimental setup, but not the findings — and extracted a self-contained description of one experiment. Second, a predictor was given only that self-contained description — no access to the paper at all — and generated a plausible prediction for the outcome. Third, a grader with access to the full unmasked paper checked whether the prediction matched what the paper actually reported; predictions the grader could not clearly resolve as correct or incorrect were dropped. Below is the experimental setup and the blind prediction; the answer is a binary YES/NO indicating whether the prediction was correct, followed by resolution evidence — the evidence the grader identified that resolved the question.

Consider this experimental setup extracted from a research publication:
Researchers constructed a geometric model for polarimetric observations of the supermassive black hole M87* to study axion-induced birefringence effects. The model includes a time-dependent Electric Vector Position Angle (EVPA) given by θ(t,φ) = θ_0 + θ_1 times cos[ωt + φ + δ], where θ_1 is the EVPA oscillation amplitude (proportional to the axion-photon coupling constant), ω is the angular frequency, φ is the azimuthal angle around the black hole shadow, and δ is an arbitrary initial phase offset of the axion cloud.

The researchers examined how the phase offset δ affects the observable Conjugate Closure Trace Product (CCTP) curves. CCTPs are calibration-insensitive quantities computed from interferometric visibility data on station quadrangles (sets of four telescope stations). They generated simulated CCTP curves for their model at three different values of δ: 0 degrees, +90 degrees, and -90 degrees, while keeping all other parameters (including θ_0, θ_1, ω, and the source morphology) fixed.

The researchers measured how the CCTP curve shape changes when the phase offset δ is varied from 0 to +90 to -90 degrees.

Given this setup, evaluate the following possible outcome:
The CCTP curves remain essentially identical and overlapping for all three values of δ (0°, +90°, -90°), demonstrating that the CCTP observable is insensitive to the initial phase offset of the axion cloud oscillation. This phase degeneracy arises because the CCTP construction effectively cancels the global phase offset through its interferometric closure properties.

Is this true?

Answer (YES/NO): NO